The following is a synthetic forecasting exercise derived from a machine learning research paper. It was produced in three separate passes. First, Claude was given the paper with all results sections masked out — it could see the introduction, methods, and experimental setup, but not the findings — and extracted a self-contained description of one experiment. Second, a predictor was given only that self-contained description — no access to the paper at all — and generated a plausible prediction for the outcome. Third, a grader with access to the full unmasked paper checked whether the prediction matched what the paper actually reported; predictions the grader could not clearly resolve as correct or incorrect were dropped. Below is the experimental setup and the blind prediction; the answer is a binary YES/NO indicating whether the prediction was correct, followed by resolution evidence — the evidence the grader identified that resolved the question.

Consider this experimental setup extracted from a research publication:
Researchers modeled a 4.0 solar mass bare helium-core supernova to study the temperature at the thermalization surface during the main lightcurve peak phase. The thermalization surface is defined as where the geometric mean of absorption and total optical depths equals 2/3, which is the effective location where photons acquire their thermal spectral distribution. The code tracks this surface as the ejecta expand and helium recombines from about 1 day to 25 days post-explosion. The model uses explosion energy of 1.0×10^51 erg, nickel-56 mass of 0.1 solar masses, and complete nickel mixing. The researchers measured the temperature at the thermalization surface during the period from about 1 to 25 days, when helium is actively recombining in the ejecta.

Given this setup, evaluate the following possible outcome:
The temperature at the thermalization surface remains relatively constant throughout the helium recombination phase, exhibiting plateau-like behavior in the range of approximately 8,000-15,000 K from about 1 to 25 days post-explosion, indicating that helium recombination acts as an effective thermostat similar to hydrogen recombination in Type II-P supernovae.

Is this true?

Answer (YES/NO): NO